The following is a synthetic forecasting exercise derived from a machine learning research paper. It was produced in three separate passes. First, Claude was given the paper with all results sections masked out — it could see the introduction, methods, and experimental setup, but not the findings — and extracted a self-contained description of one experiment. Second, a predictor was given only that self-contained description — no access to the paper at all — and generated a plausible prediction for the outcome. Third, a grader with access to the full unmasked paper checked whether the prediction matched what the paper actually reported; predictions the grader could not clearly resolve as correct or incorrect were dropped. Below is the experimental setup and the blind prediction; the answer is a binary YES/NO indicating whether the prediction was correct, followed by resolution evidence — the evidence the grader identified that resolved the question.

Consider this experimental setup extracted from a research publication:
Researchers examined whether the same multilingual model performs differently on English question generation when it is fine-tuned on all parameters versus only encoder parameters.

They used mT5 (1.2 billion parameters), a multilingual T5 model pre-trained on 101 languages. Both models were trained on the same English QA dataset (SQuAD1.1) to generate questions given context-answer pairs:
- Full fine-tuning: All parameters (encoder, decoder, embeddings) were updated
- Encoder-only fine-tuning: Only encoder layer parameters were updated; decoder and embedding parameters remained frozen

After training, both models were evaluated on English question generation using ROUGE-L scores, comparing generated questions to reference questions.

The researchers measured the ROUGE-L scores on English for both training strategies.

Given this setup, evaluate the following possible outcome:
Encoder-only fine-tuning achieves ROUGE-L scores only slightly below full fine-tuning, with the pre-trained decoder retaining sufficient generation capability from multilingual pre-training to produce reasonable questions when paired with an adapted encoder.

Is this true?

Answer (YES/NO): NO